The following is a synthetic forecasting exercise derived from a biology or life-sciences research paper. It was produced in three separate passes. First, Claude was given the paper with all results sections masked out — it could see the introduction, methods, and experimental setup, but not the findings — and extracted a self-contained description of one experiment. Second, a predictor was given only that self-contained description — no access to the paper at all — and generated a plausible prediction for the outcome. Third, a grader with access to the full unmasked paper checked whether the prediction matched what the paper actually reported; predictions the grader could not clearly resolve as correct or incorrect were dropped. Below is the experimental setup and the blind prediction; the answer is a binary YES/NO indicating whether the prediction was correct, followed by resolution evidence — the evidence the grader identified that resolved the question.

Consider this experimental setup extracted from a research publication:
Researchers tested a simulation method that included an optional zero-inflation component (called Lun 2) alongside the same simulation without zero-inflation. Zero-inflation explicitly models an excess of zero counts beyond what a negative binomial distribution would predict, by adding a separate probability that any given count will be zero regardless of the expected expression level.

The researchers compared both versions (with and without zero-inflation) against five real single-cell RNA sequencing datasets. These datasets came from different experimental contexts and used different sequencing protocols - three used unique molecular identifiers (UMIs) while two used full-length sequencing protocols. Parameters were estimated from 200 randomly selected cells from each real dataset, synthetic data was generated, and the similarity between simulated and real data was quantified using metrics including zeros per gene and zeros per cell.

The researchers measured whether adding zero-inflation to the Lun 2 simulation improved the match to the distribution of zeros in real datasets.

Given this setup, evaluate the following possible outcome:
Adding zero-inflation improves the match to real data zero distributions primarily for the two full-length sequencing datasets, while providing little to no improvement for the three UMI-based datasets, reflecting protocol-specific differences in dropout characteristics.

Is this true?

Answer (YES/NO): NO